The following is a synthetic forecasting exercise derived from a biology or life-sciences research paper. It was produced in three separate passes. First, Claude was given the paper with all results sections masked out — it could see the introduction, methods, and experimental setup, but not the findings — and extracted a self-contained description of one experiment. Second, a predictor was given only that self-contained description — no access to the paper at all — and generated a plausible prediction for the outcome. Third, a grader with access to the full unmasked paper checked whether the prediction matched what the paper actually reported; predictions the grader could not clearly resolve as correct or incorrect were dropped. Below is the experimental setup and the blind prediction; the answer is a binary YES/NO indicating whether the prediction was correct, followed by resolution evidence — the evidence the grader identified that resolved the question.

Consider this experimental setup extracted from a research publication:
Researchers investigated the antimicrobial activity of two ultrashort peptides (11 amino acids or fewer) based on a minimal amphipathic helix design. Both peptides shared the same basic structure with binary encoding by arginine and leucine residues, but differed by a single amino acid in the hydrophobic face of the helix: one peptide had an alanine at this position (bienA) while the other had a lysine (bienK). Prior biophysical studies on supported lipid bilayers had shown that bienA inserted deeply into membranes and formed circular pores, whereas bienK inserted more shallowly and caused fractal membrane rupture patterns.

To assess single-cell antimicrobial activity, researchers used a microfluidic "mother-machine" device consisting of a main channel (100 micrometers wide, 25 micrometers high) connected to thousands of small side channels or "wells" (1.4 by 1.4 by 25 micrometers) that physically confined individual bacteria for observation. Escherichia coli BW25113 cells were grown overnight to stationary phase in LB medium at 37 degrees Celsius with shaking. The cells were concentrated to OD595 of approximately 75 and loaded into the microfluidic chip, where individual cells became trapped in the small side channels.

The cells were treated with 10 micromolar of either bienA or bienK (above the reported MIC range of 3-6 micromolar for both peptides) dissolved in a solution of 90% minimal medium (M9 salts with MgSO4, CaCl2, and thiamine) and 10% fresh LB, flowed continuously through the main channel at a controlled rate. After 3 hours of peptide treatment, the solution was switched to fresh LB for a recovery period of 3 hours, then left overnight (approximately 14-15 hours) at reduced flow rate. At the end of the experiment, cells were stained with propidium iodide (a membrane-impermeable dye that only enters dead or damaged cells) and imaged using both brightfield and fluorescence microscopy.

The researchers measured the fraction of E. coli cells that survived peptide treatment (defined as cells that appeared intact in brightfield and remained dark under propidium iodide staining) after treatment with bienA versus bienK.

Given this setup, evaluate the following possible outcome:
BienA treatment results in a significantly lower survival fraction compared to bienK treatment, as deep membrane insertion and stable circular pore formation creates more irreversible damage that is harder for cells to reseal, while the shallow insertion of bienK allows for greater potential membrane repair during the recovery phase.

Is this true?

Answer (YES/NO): YES